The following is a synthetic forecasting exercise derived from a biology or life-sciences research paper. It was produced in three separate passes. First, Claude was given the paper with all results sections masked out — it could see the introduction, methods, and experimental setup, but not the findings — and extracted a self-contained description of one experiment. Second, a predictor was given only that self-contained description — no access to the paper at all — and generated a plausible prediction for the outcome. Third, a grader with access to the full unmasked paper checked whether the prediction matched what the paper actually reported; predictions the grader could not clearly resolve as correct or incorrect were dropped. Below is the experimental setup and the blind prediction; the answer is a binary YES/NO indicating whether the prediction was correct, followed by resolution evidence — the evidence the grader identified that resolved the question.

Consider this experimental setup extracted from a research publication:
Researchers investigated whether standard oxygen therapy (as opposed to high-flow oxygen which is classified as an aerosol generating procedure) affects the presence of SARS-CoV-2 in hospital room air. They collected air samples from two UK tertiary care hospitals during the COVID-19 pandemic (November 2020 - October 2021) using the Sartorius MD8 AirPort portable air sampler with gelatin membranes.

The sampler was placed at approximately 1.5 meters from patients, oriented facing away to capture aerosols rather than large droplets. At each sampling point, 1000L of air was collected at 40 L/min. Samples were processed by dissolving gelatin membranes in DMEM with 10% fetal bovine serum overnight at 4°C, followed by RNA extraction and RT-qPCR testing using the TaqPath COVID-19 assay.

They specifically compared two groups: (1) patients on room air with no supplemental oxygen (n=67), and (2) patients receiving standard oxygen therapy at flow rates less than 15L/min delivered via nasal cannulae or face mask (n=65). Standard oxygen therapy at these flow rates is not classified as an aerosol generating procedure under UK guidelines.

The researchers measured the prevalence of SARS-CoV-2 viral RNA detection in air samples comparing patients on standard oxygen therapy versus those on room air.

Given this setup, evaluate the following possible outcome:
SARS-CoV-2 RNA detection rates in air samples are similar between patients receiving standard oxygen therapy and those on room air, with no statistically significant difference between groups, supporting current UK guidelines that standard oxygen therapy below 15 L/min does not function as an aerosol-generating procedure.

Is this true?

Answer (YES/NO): YES